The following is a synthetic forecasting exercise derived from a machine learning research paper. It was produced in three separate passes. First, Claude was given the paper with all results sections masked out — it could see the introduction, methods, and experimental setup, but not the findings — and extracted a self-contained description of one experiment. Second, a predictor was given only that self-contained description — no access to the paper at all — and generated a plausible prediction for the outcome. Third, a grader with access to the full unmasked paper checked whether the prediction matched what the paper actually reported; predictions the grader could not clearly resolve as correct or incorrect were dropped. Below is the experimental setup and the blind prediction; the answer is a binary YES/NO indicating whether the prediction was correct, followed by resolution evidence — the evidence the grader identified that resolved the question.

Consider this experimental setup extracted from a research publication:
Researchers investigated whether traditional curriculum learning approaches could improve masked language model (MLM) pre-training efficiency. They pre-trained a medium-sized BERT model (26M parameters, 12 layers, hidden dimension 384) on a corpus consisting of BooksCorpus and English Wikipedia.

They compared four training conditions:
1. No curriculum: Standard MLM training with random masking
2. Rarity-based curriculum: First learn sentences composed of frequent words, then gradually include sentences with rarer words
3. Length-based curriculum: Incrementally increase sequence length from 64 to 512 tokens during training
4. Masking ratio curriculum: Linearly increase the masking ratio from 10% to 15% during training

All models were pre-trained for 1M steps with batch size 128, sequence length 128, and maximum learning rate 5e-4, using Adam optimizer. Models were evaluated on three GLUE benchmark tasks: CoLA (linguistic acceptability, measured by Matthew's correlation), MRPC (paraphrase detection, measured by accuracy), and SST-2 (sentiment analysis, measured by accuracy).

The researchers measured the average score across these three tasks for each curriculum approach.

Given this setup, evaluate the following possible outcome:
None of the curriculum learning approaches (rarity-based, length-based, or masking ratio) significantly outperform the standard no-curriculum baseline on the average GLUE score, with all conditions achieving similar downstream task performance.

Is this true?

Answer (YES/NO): YES